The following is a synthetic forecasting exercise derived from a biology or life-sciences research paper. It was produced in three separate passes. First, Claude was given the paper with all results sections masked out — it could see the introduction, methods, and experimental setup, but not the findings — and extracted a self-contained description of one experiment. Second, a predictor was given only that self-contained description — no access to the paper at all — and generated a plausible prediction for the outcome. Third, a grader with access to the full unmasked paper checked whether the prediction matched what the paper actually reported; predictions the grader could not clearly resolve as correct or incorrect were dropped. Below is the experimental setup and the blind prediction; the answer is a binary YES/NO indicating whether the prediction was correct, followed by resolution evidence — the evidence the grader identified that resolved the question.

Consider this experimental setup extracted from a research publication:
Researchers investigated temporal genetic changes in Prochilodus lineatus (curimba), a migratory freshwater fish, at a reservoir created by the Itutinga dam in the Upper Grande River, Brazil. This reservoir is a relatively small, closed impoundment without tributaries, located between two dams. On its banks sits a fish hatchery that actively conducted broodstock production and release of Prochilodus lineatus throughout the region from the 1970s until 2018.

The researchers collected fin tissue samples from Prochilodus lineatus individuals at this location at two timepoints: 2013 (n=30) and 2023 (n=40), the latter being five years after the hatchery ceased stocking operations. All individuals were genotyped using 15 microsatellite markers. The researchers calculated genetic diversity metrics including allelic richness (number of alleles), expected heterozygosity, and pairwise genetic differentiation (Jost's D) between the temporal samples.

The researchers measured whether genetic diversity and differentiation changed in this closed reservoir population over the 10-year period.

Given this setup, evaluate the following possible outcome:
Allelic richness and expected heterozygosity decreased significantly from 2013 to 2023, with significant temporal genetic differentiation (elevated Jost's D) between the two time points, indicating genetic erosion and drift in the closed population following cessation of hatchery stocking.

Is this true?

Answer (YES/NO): NO